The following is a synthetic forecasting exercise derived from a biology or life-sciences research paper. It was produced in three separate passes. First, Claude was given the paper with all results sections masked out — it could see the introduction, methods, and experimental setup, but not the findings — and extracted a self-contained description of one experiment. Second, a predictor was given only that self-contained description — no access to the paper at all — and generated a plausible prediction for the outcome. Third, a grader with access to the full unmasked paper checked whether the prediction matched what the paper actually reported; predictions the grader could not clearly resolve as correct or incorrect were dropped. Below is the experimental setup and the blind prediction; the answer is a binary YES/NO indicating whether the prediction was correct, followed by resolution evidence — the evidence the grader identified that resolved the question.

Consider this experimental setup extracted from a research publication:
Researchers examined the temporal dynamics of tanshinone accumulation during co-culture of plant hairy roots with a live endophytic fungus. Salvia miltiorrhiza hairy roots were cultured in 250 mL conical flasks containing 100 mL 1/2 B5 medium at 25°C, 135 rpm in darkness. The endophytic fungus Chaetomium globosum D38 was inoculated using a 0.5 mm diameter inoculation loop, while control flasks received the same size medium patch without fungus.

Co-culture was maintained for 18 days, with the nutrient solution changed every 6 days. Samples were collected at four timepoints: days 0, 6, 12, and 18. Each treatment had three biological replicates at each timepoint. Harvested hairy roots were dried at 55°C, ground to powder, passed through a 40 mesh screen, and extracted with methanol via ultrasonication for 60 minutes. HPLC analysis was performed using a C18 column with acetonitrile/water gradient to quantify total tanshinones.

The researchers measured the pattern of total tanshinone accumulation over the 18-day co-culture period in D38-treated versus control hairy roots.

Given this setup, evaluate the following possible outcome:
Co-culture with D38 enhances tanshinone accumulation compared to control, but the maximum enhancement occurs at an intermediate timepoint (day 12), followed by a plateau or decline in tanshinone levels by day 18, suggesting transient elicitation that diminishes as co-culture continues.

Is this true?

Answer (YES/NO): NO